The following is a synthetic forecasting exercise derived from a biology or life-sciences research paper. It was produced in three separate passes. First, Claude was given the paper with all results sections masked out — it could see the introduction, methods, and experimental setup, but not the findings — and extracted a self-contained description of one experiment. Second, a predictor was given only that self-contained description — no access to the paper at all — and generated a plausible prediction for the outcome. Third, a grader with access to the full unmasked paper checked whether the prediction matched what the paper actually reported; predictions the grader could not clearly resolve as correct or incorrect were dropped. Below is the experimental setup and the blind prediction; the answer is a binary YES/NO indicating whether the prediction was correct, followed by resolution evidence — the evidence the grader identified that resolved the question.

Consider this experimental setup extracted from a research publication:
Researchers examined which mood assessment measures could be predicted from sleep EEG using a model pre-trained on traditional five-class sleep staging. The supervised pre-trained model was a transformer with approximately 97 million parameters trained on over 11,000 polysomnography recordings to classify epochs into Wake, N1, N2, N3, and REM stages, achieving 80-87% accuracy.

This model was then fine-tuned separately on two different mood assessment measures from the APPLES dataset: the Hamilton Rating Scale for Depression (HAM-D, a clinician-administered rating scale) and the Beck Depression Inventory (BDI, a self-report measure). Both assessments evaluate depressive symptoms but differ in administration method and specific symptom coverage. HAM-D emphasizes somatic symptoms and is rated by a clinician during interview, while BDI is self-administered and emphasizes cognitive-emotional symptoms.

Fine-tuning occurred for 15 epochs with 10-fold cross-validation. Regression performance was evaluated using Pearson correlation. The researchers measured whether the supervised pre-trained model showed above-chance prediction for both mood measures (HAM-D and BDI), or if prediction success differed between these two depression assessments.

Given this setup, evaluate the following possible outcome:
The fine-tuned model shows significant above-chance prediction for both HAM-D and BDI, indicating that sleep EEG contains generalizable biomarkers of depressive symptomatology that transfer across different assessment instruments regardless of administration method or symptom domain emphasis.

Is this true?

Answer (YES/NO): NO